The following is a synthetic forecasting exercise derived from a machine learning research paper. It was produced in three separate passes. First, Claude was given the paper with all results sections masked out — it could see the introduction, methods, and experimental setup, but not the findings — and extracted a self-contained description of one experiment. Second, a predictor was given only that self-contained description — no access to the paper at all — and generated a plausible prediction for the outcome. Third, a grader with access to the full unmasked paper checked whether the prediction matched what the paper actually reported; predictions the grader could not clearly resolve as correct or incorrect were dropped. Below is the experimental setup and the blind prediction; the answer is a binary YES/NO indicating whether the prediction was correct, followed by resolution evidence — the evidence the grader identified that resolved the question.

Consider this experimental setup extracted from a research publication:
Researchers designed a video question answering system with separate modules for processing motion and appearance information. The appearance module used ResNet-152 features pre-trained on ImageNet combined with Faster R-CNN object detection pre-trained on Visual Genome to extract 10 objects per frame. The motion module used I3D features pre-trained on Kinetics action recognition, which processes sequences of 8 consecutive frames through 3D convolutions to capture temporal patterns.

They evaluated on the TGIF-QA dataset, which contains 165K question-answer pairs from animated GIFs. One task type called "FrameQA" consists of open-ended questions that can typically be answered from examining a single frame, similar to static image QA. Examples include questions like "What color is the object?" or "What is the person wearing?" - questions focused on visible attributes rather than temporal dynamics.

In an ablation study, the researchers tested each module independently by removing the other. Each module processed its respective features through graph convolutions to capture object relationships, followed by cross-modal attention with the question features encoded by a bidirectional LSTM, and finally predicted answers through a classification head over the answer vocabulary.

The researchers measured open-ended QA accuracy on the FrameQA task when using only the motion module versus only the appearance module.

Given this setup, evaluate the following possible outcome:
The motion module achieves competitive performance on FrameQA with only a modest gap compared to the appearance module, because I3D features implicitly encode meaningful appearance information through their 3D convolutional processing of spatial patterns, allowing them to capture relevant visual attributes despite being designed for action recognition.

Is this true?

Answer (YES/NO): NO